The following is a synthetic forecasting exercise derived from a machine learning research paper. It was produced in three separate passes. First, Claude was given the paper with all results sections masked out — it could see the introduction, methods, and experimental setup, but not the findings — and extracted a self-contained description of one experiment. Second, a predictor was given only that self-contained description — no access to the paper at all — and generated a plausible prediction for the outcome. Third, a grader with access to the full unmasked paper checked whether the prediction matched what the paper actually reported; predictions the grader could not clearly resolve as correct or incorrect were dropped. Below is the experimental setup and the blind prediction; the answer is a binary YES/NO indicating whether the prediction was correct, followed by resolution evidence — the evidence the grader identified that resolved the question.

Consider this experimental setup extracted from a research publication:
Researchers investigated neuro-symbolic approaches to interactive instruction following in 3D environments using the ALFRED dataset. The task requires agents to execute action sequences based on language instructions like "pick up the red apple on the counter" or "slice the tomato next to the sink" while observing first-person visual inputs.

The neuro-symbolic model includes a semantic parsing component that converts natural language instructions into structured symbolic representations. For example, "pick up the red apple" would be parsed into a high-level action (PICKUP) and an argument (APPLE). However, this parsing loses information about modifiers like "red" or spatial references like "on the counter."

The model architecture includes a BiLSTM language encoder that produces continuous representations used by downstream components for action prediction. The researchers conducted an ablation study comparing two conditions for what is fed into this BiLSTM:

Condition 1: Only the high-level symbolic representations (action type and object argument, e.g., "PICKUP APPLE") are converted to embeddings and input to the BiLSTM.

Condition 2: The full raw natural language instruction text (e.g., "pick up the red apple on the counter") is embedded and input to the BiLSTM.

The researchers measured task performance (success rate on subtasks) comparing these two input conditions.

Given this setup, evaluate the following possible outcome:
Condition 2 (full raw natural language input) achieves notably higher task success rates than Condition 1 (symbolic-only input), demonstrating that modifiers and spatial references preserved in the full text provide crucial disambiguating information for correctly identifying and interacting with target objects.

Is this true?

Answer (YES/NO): YES